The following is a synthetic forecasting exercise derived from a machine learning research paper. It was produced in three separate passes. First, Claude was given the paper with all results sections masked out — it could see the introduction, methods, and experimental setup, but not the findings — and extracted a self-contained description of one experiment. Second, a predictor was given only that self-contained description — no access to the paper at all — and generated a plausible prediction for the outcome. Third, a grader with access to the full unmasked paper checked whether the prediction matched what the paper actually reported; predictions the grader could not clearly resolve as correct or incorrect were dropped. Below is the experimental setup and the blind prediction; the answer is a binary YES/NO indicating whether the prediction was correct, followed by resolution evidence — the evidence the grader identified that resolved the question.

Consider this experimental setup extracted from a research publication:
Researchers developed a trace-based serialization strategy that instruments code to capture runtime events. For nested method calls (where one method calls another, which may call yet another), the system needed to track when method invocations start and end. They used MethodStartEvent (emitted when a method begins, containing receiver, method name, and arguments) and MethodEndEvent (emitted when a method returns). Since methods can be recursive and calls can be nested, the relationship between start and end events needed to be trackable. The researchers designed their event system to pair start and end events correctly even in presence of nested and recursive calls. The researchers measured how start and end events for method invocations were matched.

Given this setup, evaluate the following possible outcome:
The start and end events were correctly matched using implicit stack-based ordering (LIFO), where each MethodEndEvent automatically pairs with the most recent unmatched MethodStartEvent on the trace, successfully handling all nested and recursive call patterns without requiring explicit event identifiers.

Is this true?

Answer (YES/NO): NO